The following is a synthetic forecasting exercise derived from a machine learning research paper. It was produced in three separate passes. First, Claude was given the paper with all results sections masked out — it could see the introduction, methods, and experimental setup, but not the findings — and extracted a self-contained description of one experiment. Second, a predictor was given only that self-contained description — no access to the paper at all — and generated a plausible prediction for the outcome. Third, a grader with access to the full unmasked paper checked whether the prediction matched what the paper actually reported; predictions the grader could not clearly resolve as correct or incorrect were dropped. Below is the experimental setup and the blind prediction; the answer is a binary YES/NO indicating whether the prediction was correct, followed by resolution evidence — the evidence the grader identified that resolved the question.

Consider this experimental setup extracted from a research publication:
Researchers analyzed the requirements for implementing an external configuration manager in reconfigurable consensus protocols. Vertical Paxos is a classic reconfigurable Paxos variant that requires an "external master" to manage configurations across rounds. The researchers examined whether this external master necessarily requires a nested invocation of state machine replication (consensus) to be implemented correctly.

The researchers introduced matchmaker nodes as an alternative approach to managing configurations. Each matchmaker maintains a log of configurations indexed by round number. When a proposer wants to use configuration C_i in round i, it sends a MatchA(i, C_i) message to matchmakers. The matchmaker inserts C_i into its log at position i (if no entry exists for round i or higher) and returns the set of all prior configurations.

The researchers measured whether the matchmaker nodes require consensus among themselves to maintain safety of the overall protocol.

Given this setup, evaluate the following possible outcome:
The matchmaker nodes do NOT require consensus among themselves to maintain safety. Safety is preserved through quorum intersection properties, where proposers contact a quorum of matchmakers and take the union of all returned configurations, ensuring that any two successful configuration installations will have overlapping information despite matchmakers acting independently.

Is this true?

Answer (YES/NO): YES